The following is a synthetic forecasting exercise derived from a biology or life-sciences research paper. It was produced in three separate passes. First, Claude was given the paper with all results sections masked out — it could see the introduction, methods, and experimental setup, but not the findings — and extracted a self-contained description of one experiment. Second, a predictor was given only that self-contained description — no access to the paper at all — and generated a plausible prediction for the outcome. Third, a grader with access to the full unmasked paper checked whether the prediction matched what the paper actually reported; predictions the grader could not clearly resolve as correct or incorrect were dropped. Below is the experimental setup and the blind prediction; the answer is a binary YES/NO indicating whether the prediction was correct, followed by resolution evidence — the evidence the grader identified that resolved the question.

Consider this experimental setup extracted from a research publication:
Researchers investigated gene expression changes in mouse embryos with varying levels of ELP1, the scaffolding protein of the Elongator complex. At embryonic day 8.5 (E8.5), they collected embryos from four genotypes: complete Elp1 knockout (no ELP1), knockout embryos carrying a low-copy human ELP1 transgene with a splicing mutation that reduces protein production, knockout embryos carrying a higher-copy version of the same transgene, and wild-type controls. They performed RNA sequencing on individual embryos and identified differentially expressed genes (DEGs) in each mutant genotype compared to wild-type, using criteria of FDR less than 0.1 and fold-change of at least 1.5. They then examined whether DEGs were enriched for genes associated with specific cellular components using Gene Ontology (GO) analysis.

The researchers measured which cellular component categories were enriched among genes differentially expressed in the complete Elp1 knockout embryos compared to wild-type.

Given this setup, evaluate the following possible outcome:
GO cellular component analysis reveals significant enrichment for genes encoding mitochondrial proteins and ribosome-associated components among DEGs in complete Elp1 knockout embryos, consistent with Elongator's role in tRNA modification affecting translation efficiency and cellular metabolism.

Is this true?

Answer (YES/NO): NO